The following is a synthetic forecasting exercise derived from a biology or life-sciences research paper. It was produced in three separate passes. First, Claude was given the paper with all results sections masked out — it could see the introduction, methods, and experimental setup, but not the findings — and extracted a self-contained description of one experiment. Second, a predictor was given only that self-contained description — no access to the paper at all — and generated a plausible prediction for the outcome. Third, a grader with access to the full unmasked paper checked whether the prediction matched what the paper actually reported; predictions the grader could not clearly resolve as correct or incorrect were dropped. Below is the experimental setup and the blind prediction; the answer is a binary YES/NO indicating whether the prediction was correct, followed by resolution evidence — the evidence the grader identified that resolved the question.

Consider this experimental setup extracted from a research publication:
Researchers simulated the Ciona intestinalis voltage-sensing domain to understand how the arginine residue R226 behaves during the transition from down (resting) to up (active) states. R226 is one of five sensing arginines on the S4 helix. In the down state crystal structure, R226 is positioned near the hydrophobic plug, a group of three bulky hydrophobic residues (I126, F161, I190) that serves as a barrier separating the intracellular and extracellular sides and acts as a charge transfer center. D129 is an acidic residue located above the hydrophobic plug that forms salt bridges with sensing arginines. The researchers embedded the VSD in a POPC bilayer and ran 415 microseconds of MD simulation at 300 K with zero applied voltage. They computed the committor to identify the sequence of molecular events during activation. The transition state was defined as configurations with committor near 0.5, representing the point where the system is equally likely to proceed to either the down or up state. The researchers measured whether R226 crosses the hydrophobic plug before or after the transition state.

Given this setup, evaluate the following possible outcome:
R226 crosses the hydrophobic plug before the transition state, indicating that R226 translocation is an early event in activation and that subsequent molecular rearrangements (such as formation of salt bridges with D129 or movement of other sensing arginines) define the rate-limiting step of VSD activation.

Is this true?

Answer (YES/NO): YES